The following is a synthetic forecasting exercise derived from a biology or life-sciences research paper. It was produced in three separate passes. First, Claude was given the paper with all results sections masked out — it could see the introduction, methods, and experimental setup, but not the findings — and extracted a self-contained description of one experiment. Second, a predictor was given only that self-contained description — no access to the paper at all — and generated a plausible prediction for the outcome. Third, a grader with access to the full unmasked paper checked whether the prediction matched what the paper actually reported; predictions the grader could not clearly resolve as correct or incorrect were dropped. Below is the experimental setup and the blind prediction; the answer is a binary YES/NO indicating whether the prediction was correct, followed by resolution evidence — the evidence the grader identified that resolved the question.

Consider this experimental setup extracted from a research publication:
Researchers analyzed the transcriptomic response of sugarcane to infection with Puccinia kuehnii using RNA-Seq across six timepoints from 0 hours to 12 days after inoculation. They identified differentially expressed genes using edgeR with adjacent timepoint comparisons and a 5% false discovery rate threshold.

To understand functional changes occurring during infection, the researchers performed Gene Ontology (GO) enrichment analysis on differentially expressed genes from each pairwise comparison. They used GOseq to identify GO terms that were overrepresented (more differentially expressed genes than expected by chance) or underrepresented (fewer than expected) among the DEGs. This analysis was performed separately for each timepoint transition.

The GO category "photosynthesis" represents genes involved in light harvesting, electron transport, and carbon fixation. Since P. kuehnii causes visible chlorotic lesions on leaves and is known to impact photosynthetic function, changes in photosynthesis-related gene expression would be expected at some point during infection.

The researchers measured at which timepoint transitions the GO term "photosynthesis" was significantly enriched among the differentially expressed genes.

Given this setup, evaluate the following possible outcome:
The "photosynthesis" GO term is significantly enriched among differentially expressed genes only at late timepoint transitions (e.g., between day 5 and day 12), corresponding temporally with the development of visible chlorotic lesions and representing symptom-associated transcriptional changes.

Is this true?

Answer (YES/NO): NO